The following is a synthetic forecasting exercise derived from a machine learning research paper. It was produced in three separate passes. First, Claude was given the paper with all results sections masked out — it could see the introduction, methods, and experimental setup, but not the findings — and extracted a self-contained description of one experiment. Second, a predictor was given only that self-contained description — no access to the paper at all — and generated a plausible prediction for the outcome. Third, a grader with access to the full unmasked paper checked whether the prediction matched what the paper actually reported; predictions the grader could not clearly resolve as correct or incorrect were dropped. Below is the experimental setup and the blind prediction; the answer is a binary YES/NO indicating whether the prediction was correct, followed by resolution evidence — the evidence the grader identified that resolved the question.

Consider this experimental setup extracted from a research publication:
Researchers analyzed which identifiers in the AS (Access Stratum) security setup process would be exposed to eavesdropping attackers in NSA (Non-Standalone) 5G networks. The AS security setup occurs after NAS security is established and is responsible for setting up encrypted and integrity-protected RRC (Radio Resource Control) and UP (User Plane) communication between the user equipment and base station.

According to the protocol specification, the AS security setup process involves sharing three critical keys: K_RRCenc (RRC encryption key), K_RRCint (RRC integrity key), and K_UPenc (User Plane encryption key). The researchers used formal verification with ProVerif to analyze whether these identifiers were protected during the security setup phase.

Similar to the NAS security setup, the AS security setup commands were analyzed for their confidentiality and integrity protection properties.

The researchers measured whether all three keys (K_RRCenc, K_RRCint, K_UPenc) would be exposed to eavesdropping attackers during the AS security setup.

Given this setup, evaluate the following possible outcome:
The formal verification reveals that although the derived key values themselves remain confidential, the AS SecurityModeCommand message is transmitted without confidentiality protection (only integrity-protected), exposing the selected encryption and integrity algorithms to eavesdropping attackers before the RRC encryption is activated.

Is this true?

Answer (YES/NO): NO